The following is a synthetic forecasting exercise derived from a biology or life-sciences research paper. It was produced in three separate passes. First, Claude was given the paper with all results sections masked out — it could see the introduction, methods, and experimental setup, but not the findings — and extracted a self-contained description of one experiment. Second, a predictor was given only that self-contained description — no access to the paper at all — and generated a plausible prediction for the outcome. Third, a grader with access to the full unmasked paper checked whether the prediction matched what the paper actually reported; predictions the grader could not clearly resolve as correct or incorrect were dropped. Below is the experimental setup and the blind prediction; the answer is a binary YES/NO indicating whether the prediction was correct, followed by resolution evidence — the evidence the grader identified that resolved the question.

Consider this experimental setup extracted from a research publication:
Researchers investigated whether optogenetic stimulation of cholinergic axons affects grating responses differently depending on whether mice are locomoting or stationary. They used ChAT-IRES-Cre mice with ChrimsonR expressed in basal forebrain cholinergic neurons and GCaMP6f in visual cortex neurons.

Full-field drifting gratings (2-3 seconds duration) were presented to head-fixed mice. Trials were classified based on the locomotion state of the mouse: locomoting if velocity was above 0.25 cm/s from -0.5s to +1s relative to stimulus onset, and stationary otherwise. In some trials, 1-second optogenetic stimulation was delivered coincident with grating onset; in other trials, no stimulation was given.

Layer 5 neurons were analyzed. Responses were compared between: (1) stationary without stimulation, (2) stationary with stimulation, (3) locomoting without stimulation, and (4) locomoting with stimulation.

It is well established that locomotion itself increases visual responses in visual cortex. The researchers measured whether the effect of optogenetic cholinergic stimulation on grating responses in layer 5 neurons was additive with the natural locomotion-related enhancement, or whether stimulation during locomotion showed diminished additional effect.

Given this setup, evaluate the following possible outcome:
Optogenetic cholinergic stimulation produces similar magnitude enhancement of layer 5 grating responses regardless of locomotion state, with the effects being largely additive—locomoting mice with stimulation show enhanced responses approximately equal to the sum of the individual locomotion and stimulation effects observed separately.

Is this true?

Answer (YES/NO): NO